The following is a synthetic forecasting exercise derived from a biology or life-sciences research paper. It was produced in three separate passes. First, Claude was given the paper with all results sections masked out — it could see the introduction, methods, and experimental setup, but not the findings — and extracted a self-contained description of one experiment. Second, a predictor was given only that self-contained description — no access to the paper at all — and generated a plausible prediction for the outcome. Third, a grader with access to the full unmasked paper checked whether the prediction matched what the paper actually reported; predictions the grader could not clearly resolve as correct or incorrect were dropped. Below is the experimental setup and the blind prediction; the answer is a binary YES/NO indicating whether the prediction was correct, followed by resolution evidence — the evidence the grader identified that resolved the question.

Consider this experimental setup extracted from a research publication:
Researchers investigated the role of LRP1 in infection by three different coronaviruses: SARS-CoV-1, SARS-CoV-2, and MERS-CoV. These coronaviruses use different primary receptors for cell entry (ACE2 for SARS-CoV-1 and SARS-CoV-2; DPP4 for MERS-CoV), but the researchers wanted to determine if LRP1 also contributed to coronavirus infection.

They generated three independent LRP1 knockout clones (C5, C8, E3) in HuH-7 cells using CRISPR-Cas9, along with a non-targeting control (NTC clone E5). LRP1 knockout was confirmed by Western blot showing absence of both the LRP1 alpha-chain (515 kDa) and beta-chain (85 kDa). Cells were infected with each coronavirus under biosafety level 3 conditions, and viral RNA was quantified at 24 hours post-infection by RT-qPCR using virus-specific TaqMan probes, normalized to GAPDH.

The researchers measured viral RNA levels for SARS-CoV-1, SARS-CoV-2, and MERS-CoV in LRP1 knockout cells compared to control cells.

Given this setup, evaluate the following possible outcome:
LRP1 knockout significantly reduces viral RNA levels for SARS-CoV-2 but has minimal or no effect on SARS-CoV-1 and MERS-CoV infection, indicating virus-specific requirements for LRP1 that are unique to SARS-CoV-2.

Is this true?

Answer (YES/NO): NO